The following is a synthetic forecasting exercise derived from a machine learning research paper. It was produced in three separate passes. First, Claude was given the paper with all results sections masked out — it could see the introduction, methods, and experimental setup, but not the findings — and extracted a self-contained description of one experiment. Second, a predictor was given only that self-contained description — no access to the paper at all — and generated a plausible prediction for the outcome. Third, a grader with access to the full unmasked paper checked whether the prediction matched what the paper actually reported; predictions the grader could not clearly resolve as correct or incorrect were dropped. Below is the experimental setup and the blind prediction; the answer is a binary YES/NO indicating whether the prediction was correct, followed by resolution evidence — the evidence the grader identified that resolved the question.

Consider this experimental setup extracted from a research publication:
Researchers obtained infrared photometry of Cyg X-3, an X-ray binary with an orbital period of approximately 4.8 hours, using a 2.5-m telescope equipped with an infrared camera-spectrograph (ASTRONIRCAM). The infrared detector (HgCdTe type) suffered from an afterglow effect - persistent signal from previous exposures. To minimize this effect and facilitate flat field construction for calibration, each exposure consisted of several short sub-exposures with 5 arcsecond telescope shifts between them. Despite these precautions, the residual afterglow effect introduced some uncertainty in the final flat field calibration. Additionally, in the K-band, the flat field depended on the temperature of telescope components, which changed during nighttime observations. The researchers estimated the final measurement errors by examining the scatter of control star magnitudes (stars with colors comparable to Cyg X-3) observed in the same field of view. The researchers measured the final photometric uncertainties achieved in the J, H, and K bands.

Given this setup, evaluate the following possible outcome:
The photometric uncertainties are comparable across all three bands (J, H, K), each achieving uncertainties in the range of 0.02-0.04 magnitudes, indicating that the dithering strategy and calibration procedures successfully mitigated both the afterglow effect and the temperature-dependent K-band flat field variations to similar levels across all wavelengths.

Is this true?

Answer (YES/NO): NO